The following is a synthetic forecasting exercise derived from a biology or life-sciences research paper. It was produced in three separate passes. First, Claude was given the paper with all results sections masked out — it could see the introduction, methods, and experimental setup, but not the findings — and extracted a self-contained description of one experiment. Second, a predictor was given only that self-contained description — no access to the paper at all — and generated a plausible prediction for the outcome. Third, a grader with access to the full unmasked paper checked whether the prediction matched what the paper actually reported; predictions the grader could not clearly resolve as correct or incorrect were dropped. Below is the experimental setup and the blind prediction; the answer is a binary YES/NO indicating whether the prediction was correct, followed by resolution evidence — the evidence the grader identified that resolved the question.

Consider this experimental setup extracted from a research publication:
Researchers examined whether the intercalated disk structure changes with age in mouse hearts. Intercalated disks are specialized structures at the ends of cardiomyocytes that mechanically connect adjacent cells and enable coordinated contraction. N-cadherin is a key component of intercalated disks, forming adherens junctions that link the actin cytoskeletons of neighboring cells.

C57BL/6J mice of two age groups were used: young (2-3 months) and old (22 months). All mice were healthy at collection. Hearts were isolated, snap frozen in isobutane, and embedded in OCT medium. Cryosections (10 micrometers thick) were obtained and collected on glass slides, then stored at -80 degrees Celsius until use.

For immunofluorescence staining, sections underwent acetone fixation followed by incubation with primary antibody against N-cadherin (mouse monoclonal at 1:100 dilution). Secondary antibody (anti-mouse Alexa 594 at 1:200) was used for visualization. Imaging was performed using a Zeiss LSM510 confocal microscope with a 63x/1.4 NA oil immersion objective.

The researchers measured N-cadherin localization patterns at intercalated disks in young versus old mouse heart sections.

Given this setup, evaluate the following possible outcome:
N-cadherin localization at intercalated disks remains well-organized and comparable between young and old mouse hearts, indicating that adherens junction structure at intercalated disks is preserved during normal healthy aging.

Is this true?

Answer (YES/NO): YES